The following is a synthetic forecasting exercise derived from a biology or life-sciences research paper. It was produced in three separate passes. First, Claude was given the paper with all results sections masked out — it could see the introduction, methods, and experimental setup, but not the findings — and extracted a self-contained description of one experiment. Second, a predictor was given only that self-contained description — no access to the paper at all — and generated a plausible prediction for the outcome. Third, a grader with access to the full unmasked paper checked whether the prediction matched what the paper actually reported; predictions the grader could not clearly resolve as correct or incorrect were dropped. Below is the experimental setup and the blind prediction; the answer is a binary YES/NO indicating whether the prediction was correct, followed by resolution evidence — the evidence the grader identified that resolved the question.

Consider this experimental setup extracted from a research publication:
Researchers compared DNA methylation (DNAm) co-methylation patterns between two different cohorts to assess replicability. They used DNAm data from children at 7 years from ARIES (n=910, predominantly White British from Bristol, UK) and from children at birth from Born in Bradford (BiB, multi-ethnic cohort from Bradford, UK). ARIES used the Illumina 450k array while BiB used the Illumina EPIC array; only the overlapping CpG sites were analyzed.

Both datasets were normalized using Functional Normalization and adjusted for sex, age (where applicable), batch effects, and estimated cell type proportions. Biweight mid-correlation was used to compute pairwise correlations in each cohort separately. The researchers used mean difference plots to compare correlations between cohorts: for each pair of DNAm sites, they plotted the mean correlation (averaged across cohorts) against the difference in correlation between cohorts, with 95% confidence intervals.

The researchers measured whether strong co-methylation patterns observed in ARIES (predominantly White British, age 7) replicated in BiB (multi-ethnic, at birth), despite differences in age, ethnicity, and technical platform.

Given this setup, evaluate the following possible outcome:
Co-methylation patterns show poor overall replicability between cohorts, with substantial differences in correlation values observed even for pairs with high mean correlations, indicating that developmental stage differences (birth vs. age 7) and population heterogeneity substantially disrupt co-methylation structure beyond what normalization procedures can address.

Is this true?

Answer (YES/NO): NO